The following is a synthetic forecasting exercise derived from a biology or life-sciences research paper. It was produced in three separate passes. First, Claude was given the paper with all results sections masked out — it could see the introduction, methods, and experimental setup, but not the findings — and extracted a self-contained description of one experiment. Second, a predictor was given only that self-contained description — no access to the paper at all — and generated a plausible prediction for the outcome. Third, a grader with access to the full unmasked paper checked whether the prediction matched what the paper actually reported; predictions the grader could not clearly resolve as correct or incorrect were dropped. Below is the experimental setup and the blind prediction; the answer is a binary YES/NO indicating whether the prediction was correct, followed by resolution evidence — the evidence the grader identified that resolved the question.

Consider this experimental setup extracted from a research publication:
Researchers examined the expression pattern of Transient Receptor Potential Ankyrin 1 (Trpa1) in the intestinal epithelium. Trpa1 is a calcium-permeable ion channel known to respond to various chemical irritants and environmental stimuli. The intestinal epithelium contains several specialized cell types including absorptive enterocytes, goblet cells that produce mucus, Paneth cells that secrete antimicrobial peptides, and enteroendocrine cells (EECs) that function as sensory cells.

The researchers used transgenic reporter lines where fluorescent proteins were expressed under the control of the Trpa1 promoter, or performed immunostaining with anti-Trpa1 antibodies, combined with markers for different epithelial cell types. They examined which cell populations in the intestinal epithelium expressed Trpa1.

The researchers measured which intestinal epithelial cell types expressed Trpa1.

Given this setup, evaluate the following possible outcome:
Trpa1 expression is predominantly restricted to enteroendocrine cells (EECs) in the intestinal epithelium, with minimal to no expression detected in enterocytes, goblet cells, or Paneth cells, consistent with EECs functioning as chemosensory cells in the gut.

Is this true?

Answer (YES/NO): YES